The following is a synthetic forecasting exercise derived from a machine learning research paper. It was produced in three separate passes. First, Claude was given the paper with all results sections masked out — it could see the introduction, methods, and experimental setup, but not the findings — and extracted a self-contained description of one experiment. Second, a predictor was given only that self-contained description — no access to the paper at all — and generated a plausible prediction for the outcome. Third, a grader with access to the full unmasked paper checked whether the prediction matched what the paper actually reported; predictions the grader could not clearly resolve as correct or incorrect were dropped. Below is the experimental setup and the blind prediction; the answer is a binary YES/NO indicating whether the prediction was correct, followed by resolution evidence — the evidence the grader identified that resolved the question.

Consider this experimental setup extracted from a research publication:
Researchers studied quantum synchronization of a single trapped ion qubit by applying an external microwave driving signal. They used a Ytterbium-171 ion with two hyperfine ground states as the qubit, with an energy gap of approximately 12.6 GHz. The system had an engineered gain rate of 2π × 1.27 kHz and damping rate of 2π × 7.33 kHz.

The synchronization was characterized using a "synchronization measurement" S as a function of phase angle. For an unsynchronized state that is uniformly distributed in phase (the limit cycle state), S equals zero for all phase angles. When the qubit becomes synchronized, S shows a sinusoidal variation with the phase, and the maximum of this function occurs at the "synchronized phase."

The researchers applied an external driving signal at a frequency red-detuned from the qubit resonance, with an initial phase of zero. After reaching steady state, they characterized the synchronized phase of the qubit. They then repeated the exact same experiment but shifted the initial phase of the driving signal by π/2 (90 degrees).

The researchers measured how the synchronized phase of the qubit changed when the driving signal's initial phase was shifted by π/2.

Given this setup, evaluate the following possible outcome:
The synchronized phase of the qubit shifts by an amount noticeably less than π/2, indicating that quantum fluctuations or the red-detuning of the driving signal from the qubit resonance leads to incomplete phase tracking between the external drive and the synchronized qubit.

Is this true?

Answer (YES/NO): NO